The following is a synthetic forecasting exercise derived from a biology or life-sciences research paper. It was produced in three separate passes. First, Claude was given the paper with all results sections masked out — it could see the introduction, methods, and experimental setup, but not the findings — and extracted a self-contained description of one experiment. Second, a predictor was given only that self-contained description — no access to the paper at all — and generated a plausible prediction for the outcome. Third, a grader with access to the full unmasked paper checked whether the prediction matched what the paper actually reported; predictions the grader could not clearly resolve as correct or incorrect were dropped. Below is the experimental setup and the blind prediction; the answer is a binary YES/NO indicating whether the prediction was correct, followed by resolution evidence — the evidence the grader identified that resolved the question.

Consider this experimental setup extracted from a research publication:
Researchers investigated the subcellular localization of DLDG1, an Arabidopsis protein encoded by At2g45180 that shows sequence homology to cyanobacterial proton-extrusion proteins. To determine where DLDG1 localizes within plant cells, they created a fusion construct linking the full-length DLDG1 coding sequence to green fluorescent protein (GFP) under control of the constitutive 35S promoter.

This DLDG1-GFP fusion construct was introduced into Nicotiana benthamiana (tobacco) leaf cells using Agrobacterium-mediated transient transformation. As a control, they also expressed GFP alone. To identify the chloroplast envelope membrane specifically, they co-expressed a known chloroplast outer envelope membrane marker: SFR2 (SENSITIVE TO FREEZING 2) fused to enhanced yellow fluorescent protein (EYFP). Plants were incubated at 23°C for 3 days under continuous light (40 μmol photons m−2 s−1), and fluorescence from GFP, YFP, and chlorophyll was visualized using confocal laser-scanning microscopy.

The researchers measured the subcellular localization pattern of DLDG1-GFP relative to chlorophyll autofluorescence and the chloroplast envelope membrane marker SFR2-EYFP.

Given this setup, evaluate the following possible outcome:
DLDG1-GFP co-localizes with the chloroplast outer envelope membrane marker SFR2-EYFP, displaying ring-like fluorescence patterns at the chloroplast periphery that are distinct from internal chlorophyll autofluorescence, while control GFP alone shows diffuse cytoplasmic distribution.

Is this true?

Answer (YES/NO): YES